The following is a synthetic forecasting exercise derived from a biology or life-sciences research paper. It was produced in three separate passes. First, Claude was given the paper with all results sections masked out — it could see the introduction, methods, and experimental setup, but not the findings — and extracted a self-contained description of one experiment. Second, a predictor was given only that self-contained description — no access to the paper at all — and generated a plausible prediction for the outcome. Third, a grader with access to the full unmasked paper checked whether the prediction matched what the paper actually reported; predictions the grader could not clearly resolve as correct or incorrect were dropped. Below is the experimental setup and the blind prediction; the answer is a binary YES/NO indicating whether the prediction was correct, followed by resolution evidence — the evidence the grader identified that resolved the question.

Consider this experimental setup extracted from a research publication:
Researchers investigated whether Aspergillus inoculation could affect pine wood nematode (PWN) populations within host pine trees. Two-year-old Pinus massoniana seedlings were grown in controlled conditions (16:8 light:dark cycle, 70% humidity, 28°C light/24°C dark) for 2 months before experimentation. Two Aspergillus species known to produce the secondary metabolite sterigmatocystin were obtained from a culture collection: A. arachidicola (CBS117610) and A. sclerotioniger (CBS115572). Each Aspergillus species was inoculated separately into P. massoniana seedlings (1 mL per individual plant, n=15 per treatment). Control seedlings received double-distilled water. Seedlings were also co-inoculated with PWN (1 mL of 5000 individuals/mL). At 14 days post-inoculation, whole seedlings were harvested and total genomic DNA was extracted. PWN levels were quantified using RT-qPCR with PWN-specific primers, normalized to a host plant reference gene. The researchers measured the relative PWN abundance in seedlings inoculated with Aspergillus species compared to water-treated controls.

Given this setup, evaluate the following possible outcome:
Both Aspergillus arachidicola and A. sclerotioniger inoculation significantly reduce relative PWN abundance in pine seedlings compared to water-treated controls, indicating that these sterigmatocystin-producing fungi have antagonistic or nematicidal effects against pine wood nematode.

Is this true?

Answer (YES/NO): NO